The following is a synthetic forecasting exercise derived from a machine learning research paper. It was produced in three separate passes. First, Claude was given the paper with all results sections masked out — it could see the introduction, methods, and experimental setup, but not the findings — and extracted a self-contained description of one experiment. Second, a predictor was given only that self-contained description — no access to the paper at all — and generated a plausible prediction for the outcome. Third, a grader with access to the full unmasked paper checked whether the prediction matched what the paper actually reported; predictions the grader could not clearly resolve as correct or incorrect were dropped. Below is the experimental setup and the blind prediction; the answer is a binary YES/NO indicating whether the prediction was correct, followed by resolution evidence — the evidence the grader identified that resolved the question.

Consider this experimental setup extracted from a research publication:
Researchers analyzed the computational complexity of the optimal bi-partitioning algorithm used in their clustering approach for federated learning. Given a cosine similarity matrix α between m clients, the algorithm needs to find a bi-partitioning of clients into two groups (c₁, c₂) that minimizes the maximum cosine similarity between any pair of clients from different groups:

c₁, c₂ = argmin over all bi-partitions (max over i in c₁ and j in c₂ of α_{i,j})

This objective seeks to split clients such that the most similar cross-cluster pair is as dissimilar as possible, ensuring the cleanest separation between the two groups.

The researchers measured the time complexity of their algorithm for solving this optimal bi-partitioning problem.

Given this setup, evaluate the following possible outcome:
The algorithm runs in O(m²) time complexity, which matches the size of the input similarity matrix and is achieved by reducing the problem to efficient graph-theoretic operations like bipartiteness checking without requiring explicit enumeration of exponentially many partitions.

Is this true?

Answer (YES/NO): NO